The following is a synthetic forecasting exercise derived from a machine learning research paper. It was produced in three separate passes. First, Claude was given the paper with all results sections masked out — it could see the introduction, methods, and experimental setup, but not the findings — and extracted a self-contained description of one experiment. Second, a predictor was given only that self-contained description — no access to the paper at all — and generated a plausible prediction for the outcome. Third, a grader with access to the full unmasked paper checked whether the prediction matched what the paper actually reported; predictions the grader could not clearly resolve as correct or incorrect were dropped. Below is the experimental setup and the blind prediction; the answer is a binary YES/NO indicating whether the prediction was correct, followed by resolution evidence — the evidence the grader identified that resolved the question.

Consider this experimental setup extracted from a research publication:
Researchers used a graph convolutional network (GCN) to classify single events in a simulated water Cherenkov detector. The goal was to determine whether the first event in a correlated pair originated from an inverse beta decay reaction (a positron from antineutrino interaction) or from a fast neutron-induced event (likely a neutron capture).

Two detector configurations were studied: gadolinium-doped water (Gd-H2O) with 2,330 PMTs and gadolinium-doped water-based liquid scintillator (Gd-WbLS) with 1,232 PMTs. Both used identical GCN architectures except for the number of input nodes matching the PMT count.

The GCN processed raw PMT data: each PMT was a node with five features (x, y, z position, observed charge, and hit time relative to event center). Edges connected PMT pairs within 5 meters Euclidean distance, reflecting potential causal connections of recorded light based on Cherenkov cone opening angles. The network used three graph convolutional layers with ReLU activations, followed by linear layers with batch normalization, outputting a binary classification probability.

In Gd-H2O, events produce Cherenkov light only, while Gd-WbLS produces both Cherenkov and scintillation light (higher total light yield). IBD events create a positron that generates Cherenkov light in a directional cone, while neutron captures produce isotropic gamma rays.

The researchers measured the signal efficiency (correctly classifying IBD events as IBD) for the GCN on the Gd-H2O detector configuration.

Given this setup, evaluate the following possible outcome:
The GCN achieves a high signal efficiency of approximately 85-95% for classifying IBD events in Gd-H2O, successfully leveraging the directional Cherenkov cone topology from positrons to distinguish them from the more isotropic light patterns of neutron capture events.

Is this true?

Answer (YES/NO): NO